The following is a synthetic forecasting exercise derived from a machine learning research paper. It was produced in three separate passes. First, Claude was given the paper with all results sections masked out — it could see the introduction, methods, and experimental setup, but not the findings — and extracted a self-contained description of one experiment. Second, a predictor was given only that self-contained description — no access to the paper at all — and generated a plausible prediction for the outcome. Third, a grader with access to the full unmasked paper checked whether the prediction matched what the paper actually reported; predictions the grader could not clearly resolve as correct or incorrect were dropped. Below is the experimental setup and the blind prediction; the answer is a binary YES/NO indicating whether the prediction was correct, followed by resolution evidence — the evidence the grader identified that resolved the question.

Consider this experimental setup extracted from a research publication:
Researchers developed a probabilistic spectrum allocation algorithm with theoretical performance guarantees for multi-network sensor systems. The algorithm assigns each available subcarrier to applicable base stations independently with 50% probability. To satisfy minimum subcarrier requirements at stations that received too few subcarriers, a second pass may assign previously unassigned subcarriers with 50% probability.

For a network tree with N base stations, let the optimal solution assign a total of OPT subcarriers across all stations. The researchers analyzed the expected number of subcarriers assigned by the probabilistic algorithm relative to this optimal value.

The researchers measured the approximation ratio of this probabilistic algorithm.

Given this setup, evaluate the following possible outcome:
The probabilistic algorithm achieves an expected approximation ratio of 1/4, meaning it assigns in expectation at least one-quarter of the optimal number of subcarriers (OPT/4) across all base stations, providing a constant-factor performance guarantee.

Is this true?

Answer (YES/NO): NO